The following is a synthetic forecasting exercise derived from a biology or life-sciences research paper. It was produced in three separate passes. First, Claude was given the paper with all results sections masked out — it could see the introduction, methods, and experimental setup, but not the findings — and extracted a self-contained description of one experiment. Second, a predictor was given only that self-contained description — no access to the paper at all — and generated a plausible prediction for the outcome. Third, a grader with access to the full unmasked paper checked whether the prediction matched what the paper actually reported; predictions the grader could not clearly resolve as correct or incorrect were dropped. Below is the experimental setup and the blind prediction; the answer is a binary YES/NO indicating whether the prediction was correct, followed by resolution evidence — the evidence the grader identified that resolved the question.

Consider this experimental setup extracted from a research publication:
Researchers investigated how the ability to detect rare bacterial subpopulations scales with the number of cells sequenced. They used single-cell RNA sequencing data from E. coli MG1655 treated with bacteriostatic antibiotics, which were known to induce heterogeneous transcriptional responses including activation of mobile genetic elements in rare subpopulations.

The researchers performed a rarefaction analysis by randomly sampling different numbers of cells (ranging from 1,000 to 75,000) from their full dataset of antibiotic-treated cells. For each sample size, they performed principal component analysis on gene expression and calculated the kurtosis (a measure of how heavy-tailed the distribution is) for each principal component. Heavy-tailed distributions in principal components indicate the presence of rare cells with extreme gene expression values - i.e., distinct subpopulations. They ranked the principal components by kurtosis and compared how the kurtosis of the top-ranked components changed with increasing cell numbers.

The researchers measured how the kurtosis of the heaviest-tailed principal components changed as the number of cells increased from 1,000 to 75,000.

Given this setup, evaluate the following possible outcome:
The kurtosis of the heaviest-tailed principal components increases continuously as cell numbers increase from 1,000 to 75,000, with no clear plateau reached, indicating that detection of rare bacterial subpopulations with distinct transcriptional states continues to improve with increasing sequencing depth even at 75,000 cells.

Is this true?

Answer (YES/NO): YES